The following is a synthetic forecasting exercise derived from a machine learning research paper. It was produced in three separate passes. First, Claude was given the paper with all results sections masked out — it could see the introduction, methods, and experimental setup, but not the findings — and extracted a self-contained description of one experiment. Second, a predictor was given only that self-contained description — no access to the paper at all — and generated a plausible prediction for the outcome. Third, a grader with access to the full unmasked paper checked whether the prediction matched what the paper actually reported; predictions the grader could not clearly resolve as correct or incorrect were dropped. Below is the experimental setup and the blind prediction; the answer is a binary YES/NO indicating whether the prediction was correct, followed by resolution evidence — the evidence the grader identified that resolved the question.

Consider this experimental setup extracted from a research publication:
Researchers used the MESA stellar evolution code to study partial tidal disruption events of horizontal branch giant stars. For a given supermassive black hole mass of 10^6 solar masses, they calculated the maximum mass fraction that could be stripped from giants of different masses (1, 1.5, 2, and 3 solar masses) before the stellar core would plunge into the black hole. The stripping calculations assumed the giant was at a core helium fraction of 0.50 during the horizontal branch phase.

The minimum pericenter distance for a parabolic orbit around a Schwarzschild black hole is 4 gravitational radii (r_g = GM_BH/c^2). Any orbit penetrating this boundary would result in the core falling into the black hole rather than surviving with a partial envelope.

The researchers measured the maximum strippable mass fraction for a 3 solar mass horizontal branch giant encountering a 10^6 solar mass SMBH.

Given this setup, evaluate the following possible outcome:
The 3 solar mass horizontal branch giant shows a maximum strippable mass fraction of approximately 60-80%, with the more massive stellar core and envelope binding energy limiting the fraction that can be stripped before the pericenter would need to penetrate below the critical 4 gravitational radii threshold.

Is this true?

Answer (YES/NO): YES